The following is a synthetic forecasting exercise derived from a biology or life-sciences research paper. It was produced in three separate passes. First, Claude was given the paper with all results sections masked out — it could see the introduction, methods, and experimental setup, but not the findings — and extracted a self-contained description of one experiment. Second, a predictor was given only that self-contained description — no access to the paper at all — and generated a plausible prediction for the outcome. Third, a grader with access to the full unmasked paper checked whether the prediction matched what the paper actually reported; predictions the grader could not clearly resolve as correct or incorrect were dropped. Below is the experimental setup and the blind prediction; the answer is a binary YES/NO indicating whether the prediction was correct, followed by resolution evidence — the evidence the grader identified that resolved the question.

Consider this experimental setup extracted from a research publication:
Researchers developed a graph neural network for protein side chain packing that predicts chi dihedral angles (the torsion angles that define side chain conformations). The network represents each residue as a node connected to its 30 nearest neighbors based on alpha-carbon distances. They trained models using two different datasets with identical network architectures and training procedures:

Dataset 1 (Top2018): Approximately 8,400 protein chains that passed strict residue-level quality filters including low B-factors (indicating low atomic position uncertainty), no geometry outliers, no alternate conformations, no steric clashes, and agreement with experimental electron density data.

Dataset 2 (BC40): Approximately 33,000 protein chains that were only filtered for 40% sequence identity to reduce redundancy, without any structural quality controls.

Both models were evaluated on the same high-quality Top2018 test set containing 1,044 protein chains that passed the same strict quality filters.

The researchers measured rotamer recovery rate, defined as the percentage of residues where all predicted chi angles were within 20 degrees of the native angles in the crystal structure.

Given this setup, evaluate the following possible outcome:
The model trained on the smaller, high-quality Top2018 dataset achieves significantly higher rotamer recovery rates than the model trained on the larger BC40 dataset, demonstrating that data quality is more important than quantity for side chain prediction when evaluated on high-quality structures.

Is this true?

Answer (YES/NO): NO